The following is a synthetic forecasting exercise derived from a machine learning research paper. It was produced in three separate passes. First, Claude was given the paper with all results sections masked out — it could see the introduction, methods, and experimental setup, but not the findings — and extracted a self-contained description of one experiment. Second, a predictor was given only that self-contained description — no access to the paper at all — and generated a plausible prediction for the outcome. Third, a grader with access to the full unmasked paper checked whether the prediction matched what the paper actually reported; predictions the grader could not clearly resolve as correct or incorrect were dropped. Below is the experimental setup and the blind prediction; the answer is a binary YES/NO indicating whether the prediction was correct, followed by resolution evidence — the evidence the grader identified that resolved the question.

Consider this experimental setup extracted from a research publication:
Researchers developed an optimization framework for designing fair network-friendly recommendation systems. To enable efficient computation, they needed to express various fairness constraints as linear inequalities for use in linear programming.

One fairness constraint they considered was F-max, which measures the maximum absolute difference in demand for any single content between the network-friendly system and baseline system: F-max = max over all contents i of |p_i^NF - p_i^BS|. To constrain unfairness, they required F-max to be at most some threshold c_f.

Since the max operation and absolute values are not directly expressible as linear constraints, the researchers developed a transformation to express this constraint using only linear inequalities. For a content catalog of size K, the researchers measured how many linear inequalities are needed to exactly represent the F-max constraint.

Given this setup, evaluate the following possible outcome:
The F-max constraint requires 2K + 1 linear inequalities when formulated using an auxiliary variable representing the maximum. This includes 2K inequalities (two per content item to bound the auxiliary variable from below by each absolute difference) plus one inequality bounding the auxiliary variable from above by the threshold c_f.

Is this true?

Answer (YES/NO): NO